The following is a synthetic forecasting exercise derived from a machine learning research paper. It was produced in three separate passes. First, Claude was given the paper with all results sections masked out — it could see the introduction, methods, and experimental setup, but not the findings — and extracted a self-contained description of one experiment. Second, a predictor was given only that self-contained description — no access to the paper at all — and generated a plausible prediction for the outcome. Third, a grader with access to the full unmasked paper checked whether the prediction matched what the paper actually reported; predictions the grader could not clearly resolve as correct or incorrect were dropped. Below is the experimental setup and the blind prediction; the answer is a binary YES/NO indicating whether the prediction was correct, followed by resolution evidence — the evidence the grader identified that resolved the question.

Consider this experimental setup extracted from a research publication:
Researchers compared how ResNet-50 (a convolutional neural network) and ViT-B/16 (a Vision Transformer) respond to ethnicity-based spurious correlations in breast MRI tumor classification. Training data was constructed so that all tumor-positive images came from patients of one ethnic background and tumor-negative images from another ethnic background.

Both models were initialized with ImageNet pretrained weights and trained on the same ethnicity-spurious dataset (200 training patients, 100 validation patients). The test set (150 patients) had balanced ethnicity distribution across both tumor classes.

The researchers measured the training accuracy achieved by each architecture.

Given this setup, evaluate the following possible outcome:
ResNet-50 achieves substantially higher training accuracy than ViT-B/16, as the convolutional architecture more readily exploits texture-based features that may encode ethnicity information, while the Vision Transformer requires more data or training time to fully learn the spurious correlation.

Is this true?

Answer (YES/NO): YES